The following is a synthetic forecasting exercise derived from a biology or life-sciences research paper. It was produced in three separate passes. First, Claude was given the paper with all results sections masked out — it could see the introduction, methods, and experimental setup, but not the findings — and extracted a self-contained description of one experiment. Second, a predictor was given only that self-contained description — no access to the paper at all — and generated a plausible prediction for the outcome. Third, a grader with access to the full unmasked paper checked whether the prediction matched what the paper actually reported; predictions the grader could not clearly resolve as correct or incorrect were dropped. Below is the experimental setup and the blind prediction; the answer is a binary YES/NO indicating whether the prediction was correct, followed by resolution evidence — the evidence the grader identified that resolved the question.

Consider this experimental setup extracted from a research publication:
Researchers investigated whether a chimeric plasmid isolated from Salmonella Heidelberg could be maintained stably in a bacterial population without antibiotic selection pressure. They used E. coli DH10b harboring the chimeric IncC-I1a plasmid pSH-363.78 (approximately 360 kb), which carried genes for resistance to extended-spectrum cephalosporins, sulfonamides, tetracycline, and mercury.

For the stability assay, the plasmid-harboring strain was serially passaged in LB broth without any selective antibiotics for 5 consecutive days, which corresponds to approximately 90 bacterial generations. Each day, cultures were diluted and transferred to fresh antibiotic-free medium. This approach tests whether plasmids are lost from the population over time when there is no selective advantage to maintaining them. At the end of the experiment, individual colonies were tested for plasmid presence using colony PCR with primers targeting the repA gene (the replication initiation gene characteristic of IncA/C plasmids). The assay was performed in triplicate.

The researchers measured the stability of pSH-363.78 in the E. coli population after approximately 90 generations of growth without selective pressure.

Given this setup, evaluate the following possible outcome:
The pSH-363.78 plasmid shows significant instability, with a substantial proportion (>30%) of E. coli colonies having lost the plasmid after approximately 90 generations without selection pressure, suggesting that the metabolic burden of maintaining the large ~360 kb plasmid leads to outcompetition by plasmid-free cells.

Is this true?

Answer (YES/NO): NO